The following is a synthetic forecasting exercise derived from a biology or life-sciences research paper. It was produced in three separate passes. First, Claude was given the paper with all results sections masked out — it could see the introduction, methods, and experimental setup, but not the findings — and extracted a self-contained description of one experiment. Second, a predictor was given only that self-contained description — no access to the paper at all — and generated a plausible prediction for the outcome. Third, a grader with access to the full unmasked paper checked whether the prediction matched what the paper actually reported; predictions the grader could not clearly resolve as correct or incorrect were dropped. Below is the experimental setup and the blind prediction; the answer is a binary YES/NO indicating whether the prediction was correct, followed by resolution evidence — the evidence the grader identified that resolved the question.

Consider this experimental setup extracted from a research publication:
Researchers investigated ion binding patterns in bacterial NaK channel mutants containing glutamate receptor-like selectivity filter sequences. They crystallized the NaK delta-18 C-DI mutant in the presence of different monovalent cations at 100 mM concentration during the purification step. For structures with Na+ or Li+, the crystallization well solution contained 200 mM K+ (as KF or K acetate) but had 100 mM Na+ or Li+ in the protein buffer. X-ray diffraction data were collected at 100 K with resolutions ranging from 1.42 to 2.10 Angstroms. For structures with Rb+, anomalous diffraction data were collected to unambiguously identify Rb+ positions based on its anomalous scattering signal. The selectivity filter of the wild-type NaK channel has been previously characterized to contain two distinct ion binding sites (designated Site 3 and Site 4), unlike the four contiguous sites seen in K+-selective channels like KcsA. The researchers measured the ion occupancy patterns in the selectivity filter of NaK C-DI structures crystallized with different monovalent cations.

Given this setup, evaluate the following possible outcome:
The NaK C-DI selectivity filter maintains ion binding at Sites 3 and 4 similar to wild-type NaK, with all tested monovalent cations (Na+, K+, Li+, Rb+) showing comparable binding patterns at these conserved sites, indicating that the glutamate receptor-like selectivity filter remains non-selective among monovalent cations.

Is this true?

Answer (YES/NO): NO